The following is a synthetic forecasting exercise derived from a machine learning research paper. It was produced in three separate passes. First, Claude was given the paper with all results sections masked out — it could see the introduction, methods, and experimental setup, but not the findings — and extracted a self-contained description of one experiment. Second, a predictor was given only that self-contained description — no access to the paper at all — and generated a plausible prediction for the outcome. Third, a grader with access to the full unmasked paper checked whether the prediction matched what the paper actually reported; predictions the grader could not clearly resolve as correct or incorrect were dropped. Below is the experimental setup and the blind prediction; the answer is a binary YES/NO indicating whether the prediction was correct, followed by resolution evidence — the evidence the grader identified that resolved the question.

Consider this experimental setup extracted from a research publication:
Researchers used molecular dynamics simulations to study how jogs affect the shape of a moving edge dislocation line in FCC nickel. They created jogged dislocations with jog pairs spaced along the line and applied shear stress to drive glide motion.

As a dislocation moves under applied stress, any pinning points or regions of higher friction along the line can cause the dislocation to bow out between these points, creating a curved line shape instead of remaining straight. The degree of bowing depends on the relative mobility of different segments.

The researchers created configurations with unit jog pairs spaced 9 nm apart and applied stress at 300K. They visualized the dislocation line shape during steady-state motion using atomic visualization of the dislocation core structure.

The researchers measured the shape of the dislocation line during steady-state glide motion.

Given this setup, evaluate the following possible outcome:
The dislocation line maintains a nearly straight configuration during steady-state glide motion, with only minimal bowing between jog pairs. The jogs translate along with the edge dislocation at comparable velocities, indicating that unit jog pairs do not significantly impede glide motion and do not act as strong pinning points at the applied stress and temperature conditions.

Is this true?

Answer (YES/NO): NO